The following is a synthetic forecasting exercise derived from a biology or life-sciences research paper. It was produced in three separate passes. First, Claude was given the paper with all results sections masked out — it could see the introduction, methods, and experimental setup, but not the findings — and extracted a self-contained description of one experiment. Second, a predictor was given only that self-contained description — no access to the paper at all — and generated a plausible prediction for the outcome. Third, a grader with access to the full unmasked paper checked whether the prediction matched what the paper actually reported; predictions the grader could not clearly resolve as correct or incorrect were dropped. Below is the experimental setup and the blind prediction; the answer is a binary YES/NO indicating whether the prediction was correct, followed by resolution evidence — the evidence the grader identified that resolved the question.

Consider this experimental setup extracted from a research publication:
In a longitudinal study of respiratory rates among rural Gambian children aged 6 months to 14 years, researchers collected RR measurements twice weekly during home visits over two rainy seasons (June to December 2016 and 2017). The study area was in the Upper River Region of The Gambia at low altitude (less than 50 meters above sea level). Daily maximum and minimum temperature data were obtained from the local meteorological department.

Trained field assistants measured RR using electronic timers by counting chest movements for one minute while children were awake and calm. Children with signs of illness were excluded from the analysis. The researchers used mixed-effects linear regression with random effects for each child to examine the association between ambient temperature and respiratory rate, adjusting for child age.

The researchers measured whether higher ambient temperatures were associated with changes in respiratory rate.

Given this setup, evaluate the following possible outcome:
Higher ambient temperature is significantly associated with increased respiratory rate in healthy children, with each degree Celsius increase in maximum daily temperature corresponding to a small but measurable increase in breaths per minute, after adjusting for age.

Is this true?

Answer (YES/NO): NO